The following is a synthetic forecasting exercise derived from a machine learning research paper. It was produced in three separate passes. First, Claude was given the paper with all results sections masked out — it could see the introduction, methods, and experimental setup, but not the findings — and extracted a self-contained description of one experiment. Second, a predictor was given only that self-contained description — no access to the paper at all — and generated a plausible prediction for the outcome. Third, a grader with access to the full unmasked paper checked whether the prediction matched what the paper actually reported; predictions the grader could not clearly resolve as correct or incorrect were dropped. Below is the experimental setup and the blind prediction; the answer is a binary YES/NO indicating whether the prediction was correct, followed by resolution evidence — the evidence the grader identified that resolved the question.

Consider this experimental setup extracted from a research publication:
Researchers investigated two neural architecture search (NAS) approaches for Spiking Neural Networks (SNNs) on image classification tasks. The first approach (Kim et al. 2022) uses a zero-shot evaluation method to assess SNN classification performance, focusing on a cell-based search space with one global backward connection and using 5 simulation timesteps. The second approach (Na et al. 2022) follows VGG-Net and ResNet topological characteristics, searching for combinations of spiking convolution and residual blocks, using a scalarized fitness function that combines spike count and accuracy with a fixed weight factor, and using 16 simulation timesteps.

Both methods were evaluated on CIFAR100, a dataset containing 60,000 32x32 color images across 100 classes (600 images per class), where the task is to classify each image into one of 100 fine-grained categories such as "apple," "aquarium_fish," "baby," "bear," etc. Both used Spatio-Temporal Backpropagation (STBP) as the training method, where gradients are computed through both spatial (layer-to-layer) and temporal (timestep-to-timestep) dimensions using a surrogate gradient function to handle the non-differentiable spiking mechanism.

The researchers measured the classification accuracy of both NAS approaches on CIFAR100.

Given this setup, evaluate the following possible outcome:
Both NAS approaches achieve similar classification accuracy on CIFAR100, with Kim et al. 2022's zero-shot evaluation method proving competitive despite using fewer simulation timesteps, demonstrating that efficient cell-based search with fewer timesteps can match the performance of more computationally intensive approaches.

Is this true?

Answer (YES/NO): NO